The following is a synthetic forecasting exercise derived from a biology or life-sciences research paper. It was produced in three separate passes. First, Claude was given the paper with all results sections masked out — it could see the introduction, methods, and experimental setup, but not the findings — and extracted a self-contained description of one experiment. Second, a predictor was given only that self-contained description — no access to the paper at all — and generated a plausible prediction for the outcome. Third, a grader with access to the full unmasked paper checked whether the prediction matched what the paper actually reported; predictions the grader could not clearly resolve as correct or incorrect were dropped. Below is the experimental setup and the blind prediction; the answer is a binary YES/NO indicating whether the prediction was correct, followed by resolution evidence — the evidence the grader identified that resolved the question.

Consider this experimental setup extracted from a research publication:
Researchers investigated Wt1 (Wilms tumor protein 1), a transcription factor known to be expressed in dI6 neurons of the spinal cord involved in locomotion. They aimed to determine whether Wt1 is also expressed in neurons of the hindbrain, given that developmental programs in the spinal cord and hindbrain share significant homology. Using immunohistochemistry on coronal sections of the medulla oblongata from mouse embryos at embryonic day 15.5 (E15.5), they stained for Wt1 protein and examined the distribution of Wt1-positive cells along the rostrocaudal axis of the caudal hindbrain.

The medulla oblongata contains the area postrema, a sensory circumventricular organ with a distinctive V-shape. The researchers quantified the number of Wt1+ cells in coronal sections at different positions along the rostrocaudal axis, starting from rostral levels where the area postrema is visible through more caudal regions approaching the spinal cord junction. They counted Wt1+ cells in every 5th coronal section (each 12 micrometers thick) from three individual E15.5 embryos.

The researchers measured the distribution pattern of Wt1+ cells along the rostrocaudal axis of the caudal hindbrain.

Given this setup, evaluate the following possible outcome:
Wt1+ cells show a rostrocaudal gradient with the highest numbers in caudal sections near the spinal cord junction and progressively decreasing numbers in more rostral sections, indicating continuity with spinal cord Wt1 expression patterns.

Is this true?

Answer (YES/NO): YES